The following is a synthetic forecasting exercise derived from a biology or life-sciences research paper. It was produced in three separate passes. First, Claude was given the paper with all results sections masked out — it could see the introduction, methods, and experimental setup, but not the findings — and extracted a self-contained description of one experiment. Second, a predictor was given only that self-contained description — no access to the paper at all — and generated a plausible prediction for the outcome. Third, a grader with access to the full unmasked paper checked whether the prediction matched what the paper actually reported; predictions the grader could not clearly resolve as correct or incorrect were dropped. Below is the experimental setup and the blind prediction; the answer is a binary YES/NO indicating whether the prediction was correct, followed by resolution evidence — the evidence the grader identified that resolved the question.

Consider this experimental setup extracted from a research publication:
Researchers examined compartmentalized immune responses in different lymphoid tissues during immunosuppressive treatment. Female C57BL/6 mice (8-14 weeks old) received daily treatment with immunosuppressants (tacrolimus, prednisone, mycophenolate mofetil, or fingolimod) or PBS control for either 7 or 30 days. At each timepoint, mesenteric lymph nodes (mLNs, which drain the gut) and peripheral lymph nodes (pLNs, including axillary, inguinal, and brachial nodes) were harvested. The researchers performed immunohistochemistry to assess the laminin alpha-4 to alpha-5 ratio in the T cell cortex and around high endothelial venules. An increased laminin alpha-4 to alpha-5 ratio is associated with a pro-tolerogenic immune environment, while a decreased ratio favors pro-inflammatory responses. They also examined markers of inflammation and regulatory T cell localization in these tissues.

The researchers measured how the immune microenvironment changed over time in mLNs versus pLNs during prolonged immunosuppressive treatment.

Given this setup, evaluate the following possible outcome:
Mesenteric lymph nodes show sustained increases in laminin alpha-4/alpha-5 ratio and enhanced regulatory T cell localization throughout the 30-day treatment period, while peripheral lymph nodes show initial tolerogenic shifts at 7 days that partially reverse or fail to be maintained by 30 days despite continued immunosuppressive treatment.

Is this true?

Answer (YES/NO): NO